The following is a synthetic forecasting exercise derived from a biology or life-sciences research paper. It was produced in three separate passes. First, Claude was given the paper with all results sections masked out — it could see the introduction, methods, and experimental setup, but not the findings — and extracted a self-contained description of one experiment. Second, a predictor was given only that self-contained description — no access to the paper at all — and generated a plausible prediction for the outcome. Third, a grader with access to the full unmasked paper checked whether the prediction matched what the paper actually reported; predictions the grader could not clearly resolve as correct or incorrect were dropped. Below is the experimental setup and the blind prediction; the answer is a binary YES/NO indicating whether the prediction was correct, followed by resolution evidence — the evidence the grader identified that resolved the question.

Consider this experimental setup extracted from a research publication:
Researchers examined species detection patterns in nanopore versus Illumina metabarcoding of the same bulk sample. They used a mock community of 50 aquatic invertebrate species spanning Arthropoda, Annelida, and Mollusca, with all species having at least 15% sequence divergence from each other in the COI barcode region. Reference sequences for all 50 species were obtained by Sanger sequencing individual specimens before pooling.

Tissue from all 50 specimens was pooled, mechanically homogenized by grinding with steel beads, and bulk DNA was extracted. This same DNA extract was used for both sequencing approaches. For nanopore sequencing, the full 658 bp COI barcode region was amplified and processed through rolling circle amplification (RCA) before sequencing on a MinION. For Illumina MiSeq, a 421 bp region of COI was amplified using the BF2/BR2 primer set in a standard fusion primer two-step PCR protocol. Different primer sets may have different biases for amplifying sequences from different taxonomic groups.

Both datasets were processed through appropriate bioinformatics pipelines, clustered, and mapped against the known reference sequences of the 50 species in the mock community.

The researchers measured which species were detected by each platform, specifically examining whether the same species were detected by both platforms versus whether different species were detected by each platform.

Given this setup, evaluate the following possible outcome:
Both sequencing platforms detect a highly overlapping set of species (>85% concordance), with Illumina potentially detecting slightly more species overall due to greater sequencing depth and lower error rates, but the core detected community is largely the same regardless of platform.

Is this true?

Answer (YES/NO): NO